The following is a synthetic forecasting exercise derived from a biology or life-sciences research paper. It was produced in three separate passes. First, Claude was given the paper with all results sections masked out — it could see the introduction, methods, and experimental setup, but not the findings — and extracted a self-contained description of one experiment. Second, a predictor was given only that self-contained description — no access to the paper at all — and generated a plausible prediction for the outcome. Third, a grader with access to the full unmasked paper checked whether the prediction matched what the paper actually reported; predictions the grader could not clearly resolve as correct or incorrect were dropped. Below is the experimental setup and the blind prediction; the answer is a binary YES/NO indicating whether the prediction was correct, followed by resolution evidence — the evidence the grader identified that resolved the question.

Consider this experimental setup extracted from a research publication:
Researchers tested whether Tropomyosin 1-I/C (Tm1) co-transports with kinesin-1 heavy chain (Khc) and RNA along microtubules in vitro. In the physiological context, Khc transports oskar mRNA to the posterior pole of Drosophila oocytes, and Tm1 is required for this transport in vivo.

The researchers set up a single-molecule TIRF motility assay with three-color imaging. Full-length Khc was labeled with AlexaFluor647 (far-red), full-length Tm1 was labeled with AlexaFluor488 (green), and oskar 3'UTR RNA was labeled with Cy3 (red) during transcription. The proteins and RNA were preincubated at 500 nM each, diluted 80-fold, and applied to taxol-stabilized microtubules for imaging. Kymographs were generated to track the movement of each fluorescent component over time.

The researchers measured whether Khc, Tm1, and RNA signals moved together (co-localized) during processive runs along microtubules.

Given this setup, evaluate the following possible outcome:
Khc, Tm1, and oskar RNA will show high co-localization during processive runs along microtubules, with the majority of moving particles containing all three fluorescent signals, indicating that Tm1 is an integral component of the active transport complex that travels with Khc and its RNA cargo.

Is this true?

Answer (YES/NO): NO